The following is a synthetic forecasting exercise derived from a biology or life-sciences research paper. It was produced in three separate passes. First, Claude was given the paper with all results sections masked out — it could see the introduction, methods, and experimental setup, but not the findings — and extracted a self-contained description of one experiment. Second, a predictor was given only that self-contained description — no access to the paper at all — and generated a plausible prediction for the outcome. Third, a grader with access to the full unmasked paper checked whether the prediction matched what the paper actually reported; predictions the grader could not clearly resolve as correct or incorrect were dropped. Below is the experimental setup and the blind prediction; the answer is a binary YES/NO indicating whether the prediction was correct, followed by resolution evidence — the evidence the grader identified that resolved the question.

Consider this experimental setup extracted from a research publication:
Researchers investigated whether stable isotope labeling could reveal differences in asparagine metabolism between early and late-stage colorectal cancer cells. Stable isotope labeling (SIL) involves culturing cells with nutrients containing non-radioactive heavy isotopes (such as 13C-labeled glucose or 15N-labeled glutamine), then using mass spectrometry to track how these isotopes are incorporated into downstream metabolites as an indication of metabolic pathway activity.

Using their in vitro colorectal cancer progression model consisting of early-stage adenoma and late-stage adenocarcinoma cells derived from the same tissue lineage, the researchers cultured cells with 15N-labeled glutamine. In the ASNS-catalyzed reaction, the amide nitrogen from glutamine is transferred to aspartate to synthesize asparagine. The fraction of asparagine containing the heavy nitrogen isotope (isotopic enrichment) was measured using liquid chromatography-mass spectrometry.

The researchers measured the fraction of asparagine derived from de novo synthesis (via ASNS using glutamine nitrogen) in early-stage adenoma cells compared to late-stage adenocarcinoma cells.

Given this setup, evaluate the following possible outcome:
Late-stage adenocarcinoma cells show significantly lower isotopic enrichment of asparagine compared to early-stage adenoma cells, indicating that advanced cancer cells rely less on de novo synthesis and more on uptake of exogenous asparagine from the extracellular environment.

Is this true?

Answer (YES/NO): NO